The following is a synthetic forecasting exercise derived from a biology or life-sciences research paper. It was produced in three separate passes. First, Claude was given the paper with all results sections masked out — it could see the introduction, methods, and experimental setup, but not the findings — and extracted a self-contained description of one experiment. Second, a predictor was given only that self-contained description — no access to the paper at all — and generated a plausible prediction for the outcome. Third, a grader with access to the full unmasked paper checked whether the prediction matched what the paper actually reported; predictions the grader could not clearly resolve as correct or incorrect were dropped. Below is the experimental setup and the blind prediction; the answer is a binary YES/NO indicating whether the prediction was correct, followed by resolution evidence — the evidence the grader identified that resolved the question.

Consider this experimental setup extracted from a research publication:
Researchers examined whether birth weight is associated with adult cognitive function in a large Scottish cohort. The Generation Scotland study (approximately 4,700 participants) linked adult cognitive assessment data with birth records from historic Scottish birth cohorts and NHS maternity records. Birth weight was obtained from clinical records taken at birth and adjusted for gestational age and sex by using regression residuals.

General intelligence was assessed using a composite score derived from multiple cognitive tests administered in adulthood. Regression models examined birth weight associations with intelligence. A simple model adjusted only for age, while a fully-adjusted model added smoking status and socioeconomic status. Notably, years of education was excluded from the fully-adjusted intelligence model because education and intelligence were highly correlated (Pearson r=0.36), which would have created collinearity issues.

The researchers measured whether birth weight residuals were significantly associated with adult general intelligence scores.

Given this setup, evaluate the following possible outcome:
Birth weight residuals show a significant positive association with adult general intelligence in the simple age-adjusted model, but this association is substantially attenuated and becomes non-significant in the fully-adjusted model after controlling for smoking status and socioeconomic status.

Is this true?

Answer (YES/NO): NO